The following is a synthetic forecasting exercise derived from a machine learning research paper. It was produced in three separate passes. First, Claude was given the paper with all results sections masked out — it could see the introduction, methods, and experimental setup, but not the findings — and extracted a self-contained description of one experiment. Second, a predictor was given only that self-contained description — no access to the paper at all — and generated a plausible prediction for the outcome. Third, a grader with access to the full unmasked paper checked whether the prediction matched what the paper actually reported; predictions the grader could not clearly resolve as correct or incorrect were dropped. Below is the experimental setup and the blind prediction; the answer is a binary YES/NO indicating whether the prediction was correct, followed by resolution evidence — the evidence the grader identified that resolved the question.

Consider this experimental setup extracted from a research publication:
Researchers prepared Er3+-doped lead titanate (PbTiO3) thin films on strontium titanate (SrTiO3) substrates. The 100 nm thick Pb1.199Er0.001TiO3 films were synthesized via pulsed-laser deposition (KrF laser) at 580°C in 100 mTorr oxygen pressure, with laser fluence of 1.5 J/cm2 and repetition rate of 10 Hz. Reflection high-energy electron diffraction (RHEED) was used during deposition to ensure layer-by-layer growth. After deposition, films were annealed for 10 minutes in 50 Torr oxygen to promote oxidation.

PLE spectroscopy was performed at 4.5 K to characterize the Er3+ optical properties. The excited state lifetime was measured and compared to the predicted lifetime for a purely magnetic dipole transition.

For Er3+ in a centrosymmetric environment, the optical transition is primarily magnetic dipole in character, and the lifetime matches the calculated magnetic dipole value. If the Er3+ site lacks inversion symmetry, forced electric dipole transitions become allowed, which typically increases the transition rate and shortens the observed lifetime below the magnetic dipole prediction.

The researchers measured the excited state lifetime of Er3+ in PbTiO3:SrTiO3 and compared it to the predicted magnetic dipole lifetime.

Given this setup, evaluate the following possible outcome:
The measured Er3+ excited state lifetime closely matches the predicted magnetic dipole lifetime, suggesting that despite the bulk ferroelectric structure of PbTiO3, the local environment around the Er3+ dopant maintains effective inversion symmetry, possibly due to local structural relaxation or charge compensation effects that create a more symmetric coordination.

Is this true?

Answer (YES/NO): NO